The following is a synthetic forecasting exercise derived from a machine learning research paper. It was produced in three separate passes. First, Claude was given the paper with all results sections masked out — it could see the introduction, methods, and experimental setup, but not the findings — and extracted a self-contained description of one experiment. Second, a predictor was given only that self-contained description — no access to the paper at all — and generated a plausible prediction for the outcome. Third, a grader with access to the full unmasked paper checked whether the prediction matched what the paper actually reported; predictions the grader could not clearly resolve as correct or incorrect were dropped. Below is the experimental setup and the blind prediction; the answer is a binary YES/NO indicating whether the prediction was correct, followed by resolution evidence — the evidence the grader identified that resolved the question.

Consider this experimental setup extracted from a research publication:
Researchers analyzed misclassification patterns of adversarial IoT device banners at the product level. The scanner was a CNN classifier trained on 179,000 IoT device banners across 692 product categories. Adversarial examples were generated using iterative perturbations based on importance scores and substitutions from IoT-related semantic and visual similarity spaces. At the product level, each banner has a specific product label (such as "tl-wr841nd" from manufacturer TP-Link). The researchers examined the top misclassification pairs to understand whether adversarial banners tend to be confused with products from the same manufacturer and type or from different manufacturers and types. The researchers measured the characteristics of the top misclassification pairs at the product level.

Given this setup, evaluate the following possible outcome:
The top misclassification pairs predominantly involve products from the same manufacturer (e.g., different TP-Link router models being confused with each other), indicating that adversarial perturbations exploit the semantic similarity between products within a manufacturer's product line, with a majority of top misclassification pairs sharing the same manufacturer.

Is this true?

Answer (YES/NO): YES